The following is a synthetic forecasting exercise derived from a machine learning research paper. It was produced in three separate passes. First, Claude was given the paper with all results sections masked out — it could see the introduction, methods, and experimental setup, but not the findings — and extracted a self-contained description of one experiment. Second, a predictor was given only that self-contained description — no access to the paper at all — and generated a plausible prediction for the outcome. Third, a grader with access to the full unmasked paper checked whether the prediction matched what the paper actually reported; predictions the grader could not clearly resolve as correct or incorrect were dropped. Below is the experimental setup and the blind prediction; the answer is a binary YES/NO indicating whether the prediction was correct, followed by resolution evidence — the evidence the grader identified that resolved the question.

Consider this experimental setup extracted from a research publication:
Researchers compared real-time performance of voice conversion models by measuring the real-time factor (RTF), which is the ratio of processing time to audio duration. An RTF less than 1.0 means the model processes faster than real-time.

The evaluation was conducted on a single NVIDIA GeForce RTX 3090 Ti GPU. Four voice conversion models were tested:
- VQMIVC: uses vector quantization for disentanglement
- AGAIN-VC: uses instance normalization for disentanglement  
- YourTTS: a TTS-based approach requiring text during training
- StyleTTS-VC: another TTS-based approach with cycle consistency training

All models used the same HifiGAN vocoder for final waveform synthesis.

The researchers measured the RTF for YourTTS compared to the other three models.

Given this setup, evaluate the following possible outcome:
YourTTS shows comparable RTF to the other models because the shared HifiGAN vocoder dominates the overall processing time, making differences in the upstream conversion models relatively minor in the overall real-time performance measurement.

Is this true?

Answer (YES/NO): NO